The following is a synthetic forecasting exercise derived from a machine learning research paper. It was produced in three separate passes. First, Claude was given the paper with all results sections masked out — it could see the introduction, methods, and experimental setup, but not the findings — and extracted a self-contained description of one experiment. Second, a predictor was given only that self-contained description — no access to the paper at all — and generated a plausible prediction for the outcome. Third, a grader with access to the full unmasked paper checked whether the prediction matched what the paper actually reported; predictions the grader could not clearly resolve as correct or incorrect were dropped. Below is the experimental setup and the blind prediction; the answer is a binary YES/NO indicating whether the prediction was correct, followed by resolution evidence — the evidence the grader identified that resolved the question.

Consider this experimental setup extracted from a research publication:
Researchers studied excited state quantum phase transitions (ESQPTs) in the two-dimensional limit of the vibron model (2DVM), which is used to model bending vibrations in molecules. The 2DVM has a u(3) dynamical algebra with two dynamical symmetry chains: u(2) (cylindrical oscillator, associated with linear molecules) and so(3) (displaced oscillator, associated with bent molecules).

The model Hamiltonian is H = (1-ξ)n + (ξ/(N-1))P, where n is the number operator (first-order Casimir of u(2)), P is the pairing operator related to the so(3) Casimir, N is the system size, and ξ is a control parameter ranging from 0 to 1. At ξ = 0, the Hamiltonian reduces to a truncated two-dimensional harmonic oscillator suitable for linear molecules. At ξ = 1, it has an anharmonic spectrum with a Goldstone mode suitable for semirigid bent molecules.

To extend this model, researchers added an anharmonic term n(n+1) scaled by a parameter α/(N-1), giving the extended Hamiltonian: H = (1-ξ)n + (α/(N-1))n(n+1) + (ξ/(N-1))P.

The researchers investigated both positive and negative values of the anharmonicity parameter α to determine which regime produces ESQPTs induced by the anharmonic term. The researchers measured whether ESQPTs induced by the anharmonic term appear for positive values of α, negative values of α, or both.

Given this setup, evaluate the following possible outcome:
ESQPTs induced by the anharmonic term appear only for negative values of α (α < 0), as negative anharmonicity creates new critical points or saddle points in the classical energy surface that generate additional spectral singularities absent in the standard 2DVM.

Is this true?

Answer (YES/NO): NO